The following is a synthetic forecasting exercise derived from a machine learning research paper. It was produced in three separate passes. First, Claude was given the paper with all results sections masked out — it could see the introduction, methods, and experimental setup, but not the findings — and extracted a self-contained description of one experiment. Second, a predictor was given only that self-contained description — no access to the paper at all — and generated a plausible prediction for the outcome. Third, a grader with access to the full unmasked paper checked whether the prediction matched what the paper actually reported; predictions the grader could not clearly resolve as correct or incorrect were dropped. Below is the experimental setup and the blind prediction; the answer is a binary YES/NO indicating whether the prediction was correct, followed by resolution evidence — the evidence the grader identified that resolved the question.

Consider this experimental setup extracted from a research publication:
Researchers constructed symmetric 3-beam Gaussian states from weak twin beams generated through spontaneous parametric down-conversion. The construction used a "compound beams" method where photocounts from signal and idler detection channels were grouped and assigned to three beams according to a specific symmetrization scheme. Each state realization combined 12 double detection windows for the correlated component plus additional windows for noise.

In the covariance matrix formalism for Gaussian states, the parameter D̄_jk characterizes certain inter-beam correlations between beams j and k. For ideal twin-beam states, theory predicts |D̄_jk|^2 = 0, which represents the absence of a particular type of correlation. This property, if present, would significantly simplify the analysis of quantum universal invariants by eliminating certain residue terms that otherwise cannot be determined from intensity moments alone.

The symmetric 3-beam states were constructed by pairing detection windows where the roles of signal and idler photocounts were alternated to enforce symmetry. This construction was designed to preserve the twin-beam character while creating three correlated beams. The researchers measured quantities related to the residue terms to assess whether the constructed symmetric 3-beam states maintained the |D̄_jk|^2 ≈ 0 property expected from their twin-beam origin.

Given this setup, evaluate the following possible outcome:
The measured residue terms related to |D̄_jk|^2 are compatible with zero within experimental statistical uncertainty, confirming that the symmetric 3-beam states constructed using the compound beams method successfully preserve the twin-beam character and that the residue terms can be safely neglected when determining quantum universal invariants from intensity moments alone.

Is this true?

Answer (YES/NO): NO